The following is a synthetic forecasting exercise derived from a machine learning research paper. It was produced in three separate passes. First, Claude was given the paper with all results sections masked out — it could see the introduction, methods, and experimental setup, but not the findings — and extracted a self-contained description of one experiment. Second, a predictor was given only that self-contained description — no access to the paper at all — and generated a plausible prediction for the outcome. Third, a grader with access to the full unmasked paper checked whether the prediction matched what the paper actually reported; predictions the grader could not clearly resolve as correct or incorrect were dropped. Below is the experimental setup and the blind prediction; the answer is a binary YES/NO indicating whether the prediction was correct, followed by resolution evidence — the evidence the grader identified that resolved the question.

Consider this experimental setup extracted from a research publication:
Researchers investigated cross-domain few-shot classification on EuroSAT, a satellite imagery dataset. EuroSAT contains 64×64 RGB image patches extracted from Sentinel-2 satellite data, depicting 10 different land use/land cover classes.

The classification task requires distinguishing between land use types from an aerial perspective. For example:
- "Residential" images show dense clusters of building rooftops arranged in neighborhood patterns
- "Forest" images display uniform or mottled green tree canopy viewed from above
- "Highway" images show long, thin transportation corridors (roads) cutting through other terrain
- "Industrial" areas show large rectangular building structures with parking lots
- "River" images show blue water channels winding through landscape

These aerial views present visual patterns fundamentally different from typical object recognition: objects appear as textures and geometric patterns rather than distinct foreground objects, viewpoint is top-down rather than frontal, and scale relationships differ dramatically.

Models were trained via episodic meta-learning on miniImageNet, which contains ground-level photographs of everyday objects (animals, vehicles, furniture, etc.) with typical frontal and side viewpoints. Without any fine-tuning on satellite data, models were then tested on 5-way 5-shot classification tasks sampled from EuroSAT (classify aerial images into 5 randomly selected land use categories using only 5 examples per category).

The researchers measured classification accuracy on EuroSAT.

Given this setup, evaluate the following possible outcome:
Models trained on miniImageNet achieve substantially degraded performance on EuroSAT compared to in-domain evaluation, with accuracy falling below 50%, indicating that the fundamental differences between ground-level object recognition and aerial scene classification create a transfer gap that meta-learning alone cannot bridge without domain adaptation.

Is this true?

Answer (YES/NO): NO